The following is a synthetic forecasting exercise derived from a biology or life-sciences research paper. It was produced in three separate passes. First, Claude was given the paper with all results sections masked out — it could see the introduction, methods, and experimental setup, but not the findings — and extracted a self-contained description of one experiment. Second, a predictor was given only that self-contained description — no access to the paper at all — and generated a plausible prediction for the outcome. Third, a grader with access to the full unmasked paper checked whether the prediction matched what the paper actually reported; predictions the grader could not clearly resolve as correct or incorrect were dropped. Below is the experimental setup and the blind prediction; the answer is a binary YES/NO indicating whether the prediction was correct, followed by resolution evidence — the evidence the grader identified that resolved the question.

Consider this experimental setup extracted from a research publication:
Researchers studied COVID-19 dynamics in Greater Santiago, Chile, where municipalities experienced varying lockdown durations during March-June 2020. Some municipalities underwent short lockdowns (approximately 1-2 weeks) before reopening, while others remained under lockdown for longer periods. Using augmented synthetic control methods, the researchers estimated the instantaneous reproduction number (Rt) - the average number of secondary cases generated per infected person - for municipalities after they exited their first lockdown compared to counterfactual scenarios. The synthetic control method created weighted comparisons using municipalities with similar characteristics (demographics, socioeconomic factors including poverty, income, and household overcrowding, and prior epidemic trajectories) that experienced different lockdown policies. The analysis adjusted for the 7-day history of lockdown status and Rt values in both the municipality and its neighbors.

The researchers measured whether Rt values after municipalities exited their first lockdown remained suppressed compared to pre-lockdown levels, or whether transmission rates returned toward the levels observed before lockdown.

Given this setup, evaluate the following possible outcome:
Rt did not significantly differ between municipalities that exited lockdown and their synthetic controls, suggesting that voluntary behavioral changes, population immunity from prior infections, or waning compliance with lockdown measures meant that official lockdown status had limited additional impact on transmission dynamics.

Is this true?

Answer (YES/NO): NO